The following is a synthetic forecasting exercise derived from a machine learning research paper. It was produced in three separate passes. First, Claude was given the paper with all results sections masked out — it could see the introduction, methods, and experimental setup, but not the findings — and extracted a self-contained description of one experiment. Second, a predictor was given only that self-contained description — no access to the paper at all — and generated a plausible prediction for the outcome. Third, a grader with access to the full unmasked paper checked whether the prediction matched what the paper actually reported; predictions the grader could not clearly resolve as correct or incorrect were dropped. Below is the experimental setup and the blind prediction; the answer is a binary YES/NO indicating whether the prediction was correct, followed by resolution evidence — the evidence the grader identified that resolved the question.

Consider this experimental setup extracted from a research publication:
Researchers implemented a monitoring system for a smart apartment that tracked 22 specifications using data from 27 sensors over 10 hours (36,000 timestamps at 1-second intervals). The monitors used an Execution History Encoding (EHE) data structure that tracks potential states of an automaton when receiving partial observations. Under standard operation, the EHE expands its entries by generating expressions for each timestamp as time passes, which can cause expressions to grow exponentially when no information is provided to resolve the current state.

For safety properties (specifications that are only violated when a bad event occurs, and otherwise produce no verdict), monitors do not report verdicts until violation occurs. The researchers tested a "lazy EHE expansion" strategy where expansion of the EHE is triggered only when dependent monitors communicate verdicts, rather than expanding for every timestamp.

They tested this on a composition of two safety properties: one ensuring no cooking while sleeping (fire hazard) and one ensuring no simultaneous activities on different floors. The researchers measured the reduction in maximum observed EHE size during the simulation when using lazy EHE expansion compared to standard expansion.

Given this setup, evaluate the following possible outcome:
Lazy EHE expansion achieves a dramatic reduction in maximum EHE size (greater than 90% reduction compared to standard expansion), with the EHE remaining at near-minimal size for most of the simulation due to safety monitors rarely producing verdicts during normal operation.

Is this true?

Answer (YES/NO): NO